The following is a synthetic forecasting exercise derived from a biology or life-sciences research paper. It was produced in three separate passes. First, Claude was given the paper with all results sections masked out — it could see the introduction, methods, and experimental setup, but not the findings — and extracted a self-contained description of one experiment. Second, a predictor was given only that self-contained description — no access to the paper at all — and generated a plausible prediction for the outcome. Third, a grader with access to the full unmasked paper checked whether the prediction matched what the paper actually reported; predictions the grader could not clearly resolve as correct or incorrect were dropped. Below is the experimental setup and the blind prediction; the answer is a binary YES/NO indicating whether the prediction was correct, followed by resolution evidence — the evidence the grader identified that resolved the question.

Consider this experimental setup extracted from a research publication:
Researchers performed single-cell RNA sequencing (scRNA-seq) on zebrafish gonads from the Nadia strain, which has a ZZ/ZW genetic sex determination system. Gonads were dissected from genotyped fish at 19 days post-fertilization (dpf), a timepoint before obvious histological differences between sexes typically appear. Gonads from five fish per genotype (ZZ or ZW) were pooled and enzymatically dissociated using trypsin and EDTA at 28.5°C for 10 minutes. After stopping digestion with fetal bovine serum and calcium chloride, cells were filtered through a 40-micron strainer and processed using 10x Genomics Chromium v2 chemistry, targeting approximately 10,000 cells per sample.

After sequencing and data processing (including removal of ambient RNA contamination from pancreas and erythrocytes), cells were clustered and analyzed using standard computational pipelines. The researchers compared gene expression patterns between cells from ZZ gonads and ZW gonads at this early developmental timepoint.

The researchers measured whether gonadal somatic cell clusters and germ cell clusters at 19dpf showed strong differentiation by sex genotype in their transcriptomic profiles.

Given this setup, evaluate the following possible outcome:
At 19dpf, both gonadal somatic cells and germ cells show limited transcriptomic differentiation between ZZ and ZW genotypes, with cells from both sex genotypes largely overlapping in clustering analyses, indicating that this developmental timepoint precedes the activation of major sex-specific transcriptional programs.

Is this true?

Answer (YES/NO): YES